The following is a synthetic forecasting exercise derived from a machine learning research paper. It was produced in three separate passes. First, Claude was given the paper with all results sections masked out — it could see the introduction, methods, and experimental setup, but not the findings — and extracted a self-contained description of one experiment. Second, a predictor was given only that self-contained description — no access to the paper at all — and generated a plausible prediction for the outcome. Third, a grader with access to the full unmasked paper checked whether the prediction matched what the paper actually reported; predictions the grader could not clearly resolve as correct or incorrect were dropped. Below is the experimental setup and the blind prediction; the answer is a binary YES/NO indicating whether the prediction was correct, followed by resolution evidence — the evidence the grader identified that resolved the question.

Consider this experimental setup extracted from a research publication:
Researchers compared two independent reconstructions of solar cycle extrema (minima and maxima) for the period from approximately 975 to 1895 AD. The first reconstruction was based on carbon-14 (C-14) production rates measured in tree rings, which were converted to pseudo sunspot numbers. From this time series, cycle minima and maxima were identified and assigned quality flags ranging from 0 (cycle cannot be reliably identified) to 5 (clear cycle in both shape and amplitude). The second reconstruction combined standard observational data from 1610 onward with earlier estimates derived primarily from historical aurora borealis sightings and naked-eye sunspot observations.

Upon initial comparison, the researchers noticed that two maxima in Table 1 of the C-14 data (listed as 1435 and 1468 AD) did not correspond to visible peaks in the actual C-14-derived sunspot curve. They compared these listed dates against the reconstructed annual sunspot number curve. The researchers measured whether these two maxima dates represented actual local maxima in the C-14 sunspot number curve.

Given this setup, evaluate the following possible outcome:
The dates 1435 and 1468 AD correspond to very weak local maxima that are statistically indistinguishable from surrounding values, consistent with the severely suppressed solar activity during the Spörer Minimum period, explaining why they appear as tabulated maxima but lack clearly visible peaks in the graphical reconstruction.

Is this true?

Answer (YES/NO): NO